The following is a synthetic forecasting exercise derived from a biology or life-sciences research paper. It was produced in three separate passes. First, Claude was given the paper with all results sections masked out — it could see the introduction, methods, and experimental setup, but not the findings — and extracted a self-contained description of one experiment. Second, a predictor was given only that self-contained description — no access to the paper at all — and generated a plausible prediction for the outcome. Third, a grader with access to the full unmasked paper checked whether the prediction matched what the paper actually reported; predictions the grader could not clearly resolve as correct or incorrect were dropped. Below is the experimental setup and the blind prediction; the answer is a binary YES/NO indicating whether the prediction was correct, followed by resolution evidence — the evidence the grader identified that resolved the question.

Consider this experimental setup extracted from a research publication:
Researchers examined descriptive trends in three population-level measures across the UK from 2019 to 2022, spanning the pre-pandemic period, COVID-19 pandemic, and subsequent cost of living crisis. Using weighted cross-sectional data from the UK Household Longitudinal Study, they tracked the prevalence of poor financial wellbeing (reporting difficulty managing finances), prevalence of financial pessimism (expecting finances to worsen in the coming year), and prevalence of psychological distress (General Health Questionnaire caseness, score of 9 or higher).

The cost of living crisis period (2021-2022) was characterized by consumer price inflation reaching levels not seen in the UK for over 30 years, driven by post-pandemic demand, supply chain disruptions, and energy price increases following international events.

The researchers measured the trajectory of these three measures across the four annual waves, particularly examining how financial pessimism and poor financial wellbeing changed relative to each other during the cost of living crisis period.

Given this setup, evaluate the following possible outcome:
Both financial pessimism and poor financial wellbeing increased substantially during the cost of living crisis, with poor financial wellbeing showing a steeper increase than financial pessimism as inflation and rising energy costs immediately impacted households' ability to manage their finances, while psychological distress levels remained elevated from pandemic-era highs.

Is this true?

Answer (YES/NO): NO